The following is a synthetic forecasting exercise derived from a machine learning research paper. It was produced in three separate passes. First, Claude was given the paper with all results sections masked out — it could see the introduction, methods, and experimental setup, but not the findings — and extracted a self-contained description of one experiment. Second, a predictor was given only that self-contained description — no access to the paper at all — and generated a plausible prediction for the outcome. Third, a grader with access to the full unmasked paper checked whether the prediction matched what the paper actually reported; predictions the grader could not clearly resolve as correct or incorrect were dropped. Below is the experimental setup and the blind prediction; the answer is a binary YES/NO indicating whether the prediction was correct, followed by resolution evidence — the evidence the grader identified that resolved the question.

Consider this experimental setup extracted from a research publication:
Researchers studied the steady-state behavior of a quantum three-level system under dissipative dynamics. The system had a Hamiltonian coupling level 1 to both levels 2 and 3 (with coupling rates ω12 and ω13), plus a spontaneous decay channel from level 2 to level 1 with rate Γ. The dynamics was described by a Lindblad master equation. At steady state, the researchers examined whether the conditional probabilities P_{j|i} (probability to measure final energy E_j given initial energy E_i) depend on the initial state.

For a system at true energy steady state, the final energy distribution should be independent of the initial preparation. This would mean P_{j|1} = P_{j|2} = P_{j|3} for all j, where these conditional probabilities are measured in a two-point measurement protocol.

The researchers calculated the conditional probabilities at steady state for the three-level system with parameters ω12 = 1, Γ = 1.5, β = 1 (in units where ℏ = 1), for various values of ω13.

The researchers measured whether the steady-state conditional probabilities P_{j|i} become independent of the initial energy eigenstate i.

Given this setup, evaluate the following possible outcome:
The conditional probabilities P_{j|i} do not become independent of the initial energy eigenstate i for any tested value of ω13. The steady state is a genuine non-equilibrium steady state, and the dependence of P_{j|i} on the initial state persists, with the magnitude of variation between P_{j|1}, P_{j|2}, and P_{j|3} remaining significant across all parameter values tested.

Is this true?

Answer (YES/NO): NO